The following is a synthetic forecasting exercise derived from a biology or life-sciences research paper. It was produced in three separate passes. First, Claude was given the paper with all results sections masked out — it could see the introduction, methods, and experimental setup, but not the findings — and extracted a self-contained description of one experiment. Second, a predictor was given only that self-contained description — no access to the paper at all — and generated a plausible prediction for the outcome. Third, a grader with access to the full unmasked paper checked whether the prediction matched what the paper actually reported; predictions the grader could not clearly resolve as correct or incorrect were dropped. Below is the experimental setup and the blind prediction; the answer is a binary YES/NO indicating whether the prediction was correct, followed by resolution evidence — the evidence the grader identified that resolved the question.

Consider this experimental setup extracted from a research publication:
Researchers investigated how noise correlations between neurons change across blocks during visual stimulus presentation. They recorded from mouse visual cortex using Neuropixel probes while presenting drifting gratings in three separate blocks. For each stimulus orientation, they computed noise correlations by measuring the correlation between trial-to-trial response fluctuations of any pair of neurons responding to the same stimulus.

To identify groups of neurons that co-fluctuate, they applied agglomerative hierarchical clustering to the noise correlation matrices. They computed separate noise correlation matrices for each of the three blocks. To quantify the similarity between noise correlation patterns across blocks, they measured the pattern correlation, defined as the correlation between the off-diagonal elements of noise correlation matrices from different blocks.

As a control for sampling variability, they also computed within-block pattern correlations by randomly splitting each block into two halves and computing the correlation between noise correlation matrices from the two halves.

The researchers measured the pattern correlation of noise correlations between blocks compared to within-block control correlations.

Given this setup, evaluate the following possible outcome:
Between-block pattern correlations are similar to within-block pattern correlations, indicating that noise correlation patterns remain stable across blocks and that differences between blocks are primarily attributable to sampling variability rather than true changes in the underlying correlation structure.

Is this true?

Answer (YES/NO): NO